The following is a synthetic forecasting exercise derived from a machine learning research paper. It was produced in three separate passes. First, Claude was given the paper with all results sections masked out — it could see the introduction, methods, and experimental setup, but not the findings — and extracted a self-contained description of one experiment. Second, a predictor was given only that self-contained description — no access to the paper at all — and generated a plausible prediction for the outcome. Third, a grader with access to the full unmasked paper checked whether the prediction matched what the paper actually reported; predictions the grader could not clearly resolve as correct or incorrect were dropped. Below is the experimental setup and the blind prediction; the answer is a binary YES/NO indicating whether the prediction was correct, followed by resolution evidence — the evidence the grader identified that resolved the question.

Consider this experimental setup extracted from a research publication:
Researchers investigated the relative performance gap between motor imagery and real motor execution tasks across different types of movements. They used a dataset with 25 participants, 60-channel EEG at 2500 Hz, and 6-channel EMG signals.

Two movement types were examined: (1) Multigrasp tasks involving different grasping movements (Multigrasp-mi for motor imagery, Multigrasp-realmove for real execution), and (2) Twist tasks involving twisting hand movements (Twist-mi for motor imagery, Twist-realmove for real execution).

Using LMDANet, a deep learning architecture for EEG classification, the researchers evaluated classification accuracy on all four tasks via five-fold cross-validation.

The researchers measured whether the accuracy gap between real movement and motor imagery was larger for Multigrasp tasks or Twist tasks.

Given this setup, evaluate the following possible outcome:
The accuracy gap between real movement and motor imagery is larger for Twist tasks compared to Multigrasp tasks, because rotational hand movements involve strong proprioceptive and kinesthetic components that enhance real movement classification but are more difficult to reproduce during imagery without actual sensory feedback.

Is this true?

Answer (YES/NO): YES